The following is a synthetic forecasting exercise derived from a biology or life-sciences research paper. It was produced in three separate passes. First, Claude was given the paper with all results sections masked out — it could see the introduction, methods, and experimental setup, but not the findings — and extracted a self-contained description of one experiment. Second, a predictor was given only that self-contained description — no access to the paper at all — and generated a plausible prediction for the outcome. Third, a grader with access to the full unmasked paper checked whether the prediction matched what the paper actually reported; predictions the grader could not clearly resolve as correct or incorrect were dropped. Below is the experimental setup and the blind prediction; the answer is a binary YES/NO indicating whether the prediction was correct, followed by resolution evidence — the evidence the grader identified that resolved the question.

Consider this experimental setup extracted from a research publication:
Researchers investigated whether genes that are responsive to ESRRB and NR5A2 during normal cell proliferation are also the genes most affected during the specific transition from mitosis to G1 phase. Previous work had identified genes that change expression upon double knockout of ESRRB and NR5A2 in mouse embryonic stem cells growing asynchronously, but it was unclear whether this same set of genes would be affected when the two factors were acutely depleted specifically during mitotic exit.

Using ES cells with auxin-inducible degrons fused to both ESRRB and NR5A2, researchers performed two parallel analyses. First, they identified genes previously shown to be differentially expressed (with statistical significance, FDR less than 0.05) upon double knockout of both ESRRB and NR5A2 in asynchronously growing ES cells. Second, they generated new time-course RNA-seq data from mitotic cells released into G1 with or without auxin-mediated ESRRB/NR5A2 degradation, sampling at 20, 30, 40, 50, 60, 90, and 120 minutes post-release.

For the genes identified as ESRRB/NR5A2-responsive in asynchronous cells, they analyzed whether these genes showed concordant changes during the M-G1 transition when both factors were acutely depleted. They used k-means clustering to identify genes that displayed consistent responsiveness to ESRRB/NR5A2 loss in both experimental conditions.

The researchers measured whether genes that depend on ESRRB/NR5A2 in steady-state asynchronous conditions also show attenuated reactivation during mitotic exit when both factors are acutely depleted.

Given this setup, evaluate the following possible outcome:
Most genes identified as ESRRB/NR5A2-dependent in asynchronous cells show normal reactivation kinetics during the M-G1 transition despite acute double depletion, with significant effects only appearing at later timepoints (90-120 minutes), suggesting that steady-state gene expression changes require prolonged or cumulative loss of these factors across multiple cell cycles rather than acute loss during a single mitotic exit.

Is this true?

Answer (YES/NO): NO